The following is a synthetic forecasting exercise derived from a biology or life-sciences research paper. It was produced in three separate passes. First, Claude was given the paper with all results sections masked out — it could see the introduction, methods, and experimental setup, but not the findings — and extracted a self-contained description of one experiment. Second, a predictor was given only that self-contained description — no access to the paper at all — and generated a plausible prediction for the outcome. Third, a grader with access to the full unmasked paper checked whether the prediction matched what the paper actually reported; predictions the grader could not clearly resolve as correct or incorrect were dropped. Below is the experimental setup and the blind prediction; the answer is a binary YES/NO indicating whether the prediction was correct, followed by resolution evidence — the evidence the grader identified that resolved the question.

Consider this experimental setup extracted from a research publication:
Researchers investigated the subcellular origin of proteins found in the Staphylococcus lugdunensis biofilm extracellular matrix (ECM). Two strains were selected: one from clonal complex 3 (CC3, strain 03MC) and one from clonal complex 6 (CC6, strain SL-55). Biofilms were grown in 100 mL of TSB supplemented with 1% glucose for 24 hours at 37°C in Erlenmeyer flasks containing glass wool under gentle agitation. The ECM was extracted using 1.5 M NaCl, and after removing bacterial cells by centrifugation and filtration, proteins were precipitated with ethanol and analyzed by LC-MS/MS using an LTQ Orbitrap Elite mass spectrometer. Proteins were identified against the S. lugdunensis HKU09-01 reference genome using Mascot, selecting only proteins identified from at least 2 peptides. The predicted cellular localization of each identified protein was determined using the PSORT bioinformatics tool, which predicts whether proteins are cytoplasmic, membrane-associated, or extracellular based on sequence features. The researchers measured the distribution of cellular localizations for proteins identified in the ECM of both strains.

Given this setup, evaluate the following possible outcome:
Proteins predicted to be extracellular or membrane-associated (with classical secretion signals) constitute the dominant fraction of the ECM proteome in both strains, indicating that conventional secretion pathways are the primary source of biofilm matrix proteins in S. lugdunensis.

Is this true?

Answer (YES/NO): NO